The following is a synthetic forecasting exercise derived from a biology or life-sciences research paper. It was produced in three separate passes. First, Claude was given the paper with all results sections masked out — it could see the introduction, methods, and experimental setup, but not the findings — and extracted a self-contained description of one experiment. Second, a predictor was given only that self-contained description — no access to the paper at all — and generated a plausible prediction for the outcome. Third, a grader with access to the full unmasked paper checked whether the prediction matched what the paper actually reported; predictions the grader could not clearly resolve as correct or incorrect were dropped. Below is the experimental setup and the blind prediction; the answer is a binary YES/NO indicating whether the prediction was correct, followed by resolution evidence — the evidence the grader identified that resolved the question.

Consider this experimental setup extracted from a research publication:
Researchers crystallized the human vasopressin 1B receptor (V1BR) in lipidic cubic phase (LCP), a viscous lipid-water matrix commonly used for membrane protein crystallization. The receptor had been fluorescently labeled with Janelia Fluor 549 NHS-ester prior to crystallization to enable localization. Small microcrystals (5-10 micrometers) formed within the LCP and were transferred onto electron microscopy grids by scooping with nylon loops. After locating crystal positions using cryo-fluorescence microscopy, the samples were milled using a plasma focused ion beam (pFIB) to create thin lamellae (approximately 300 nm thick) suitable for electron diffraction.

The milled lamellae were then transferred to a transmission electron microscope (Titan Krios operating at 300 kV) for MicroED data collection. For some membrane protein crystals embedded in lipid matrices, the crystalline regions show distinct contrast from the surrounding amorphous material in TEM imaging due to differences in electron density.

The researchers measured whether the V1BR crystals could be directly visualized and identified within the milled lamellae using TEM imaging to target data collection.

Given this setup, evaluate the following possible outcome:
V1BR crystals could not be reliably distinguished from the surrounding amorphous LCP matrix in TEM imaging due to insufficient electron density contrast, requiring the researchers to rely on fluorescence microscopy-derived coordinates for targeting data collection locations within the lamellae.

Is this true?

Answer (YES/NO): YES